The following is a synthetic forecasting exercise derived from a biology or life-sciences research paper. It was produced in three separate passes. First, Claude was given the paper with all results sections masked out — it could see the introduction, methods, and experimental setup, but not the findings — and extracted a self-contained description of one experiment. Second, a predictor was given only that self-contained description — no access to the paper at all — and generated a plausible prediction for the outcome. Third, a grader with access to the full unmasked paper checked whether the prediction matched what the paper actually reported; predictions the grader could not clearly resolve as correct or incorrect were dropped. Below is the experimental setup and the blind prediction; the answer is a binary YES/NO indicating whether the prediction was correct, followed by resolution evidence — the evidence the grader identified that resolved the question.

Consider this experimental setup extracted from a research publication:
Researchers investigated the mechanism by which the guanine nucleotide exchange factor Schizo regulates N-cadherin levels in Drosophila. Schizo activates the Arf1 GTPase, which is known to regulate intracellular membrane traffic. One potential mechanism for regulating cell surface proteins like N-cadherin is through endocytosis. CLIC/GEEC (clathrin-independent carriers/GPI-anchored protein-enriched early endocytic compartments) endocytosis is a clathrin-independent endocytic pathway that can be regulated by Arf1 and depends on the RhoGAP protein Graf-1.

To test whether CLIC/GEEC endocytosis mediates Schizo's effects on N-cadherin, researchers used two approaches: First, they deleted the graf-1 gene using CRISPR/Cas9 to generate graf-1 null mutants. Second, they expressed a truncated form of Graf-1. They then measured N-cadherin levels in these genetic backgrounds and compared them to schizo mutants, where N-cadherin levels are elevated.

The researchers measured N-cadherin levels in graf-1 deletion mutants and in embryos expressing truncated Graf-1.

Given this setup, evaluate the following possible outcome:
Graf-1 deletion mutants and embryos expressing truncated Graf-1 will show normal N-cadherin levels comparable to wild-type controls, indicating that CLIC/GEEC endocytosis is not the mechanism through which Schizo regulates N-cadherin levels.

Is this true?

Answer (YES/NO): YES